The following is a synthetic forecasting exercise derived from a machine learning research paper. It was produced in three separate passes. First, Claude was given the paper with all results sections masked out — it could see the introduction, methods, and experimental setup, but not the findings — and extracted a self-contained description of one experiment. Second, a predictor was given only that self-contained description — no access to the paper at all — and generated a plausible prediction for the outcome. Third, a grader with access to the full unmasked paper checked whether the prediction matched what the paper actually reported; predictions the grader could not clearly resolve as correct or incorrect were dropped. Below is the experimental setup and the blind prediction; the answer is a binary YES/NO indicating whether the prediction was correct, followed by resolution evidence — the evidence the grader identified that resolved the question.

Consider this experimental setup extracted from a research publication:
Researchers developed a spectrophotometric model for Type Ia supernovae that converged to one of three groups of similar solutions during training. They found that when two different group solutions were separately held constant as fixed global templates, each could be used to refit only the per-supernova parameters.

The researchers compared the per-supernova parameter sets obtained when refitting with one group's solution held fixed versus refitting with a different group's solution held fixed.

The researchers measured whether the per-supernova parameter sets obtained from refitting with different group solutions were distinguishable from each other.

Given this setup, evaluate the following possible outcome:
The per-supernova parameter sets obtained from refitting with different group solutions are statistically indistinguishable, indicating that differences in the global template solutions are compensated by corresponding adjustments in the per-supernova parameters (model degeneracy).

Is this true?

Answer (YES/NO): YES